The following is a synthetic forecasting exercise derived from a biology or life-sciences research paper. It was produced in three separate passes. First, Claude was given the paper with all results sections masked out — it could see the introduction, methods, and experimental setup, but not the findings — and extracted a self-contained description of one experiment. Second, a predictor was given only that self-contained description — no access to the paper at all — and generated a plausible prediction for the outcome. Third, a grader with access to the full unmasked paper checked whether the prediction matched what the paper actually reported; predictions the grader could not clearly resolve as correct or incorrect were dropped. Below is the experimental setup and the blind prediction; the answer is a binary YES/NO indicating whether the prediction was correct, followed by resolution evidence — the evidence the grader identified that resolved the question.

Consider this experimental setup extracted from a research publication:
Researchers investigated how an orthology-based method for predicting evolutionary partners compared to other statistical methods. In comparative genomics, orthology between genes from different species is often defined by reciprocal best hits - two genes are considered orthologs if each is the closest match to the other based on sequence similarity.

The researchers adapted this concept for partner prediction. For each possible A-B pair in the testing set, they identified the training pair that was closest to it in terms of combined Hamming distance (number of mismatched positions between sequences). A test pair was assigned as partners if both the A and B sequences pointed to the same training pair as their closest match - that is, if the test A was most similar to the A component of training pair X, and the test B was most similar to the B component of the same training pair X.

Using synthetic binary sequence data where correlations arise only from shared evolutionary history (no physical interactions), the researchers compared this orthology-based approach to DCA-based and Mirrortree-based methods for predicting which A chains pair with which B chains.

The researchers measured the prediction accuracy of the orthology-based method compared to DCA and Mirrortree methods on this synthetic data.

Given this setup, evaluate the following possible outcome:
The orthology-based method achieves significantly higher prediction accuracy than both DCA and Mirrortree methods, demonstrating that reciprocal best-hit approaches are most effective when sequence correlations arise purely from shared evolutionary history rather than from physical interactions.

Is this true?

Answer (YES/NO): NO